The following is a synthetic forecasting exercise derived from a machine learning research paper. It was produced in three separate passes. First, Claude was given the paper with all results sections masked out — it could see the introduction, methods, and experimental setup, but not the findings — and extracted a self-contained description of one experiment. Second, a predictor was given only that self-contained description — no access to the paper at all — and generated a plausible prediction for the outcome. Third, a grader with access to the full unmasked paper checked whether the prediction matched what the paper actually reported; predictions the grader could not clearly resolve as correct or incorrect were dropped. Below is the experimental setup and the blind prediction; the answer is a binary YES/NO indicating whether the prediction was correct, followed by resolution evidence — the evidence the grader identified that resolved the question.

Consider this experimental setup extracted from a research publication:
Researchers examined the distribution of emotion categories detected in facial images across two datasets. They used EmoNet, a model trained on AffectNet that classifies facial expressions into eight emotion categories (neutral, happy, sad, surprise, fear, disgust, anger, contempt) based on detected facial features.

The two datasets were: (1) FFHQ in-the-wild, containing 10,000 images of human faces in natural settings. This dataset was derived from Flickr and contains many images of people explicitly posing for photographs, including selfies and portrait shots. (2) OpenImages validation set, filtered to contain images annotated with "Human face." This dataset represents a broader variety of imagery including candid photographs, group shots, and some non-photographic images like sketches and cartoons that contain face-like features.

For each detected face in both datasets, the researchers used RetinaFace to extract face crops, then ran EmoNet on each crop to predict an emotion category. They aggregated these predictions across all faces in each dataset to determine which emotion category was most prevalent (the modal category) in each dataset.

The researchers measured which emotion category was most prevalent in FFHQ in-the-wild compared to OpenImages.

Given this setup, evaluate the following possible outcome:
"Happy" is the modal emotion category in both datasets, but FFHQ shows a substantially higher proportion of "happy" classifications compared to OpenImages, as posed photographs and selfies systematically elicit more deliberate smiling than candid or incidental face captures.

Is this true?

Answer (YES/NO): NO